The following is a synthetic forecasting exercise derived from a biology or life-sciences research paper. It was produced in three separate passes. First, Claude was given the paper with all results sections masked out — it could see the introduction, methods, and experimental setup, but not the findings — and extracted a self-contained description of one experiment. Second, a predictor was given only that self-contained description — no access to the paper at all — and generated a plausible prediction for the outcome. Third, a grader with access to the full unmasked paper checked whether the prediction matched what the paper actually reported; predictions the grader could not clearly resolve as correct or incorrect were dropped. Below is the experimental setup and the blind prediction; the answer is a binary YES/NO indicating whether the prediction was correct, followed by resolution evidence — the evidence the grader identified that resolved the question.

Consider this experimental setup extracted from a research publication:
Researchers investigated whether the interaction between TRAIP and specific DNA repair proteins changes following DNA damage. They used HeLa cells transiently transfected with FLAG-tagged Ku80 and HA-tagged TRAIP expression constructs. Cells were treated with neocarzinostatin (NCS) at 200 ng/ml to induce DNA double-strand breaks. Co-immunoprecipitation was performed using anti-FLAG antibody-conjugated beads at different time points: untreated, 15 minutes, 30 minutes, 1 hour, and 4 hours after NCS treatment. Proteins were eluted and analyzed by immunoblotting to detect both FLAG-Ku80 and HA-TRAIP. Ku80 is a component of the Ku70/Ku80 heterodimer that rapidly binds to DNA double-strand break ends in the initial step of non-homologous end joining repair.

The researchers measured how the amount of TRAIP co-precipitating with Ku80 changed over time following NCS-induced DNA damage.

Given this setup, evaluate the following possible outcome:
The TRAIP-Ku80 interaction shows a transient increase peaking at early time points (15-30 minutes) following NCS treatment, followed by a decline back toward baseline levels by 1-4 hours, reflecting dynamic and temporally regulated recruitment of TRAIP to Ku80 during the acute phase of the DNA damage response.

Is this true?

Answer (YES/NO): YES